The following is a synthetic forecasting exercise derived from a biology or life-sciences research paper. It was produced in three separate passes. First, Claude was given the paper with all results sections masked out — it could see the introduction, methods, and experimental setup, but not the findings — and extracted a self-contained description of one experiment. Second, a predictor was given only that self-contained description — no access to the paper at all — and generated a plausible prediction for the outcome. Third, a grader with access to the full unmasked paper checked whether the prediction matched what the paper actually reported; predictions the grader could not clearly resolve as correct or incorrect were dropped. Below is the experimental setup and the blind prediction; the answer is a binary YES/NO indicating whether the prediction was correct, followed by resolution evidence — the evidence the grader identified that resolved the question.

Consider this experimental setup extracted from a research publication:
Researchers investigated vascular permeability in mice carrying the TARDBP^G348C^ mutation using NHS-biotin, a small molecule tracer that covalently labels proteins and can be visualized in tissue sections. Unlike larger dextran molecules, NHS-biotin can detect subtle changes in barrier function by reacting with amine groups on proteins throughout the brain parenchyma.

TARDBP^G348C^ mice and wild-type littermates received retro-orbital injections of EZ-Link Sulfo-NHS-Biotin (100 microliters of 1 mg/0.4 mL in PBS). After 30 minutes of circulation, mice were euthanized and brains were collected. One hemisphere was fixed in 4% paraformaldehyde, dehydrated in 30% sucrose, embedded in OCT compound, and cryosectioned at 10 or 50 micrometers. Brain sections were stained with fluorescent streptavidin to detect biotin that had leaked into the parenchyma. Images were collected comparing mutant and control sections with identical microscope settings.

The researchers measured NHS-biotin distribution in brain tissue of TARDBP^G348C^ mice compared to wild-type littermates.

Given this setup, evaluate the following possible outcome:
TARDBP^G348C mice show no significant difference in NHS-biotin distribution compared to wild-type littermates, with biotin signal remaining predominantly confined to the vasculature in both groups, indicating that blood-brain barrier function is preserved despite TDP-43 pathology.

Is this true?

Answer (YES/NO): NO